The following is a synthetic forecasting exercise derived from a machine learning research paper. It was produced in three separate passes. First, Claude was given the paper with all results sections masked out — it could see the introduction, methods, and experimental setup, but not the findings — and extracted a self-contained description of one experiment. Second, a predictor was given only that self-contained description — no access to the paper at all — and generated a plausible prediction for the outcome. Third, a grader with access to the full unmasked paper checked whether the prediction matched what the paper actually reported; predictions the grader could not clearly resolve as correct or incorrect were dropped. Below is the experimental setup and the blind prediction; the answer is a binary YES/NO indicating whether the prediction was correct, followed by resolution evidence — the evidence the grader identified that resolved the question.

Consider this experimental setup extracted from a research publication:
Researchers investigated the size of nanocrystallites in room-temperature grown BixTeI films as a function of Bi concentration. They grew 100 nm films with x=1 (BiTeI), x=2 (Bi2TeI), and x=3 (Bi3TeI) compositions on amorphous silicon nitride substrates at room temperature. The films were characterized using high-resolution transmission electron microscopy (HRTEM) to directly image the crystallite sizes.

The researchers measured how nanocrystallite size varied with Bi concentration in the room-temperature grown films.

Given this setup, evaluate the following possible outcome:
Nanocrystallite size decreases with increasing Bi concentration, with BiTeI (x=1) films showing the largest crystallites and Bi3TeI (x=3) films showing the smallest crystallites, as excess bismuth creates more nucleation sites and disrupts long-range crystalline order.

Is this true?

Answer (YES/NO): NO